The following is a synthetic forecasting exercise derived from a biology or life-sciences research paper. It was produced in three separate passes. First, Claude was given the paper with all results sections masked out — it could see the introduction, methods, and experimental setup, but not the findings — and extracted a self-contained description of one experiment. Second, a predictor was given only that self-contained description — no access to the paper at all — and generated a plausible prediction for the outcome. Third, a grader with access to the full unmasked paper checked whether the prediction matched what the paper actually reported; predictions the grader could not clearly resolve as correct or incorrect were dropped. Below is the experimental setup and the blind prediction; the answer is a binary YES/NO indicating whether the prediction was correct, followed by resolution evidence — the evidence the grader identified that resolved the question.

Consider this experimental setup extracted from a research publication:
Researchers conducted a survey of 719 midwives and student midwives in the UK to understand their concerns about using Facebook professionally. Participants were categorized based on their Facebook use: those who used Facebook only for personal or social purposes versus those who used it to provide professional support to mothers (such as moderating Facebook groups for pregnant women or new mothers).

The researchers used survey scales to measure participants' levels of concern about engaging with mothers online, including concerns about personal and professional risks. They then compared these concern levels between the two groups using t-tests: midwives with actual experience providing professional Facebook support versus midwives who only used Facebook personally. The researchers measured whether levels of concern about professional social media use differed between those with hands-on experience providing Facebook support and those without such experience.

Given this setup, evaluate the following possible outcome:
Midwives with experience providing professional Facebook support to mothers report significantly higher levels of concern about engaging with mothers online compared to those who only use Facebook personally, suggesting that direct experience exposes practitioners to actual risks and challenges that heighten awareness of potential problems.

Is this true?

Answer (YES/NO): NO